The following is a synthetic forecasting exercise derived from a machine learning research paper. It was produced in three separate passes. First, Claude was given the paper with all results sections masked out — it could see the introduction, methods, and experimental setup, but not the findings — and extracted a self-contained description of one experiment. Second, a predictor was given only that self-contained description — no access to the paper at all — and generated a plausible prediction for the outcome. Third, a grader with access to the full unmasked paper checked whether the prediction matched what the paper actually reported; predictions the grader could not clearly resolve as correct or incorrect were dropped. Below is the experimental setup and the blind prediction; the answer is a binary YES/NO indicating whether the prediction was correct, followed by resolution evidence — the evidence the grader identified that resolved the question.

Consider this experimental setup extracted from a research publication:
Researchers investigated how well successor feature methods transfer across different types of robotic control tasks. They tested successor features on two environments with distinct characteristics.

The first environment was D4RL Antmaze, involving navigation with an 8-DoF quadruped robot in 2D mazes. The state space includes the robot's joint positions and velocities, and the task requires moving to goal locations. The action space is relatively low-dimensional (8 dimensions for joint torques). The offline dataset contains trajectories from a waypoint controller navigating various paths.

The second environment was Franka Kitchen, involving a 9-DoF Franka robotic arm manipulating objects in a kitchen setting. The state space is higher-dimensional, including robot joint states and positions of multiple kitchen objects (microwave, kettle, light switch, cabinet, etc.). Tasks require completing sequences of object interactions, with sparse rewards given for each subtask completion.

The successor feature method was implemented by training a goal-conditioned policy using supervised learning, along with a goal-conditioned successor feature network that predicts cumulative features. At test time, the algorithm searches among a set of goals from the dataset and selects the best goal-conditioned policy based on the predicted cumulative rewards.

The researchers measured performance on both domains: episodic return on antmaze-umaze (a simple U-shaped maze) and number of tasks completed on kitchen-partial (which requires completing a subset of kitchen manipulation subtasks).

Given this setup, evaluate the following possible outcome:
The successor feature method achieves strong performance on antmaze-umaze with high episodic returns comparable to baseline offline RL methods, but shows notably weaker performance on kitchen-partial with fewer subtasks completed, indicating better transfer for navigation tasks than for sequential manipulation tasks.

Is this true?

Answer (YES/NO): NO